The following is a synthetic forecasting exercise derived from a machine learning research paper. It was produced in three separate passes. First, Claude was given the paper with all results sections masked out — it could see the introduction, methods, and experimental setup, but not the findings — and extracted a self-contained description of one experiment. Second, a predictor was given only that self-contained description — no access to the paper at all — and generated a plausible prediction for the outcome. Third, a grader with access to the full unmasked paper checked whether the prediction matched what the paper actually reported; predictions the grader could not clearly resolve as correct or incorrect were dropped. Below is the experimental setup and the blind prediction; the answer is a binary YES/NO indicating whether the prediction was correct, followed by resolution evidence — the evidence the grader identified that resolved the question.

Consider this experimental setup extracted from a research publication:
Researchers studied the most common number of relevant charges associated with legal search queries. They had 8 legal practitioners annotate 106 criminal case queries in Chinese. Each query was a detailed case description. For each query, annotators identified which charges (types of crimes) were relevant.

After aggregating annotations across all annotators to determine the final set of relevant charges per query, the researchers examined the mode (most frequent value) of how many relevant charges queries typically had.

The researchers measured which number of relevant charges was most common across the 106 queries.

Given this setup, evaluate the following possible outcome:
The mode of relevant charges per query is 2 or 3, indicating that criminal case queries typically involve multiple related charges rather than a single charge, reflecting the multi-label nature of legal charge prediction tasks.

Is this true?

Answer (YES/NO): YES